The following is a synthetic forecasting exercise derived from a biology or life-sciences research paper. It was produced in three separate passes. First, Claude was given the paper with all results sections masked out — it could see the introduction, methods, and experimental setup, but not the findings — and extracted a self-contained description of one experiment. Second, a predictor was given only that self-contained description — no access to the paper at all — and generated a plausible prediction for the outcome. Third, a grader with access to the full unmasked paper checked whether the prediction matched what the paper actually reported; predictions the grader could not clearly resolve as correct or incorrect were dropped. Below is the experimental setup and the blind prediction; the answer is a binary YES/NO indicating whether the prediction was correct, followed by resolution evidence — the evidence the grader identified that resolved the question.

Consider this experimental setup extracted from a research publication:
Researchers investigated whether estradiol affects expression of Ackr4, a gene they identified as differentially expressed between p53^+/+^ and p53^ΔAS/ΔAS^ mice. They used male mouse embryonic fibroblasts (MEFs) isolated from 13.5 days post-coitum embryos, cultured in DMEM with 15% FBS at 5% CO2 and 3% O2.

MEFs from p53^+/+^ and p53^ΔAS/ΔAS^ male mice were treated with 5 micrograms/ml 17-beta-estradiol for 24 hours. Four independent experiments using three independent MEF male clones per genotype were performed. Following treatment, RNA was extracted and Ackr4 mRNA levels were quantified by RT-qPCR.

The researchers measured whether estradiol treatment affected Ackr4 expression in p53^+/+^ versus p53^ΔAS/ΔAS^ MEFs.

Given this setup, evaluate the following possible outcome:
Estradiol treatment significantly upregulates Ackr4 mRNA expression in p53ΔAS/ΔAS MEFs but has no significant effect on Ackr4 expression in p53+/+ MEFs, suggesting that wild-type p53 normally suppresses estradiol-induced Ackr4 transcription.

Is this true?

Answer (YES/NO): NO